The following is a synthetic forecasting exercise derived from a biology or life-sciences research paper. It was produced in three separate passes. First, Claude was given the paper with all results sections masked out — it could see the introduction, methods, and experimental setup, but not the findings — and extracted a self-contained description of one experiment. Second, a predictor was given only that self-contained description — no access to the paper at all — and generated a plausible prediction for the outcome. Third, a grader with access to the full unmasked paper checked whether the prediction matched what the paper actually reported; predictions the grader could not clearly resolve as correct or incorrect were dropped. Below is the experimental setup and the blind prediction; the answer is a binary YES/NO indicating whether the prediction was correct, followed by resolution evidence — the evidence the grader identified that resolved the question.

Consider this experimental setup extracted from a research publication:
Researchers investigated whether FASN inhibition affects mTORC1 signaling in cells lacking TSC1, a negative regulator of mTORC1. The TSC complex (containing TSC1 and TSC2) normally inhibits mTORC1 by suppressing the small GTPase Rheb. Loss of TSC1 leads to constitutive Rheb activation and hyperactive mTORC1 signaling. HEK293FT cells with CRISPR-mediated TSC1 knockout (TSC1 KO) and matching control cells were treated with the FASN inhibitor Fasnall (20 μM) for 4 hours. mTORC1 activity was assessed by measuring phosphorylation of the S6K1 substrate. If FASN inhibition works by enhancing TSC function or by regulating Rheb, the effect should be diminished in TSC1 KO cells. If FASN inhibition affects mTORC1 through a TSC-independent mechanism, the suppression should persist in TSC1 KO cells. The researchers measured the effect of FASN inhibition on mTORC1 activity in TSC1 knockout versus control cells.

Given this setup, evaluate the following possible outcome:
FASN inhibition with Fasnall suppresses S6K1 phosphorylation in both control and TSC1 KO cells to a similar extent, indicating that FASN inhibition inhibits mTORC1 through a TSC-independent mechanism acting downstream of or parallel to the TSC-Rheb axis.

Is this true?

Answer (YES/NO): YES